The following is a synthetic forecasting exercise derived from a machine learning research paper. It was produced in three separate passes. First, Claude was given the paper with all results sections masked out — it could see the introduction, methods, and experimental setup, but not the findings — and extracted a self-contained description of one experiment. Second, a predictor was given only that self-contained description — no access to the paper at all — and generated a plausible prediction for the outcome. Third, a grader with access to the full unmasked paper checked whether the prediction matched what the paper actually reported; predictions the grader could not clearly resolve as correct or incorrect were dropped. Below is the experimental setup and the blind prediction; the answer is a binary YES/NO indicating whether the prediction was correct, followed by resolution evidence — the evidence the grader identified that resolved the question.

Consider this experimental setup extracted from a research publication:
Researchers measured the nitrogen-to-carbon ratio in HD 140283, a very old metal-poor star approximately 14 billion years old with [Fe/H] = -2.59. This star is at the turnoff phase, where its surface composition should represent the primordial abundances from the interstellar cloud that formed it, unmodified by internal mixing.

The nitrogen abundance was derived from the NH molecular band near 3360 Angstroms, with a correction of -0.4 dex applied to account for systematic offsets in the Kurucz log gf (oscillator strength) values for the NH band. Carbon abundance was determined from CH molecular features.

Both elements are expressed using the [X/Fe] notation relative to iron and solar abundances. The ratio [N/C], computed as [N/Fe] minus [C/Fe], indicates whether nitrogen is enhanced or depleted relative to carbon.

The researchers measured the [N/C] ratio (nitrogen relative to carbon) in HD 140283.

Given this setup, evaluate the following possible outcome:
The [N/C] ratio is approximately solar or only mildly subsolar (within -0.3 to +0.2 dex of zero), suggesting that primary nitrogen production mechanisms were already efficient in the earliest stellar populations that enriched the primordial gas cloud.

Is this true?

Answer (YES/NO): YES